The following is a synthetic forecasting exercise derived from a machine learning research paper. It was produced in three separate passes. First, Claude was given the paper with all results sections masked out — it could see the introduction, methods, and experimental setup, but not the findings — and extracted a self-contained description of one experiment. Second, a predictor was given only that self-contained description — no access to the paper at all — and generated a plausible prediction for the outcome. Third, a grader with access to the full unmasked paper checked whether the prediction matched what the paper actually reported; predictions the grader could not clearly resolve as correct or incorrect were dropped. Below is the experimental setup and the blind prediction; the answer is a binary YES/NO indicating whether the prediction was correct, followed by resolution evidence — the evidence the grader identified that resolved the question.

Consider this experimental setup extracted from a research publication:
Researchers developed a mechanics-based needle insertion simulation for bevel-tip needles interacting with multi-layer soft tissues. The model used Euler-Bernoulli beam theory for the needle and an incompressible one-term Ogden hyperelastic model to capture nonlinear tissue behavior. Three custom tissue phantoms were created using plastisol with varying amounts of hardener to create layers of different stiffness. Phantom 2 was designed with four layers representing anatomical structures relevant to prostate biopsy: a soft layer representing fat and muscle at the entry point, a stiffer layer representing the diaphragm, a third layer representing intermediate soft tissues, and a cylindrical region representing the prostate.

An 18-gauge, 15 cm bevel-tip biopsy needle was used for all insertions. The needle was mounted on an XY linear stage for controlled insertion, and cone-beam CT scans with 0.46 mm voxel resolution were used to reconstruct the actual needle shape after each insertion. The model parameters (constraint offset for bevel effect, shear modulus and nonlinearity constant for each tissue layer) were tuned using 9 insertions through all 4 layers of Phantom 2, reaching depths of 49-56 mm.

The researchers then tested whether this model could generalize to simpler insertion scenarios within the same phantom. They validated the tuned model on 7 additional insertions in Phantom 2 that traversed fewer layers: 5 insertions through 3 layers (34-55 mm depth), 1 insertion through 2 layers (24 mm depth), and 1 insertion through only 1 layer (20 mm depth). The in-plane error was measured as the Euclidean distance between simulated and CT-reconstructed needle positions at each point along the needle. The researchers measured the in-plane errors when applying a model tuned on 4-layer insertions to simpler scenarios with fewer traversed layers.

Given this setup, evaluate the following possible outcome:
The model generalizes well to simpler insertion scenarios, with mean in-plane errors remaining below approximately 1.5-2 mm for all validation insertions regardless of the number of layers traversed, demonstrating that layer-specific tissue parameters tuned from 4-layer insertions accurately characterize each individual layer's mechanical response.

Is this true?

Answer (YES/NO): YES